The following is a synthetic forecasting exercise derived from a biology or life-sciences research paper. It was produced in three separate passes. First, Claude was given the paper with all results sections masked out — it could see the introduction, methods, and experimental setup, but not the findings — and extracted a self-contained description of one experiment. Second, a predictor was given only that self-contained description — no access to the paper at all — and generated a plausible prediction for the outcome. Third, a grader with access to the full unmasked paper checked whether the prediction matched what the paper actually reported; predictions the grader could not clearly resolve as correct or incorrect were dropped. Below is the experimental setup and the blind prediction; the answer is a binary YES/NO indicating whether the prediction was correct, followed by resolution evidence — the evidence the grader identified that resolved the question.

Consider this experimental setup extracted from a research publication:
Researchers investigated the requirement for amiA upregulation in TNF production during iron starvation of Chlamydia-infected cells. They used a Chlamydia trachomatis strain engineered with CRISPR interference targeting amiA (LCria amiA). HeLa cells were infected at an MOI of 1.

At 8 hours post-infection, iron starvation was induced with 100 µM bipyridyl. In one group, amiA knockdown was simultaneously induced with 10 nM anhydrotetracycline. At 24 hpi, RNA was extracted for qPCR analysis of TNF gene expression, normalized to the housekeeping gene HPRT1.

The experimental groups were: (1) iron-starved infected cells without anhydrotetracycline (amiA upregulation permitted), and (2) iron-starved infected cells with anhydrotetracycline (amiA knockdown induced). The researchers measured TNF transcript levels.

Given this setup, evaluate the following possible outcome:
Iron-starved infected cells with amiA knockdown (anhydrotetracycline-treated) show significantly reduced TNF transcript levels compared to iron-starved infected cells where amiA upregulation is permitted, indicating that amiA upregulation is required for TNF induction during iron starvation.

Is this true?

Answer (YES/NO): YES